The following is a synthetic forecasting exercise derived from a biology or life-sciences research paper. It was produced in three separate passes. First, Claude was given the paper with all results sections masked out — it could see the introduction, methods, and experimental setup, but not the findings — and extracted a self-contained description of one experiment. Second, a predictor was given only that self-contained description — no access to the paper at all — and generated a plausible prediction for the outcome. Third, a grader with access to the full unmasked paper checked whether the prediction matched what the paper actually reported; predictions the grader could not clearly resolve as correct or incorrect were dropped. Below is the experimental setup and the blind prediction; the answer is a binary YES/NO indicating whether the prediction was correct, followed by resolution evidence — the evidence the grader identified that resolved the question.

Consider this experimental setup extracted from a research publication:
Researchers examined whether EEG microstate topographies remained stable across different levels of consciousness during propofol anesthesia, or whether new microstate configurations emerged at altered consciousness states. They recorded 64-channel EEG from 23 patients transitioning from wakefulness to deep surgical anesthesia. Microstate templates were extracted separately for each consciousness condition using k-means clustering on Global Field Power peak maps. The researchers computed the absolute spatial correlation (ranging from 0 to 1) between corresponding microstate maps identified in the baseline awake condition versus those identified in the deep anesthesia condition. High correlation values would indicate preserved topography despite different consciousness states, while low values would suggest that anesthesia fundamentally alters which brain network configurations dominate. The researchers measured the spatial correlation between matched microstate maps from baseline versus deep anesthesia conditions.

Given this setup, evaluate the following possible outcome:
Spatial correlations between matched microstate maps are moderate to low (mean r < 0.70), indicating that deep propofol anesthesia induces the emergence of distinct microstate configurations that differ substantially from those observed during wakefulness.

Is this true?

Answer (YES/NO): NO